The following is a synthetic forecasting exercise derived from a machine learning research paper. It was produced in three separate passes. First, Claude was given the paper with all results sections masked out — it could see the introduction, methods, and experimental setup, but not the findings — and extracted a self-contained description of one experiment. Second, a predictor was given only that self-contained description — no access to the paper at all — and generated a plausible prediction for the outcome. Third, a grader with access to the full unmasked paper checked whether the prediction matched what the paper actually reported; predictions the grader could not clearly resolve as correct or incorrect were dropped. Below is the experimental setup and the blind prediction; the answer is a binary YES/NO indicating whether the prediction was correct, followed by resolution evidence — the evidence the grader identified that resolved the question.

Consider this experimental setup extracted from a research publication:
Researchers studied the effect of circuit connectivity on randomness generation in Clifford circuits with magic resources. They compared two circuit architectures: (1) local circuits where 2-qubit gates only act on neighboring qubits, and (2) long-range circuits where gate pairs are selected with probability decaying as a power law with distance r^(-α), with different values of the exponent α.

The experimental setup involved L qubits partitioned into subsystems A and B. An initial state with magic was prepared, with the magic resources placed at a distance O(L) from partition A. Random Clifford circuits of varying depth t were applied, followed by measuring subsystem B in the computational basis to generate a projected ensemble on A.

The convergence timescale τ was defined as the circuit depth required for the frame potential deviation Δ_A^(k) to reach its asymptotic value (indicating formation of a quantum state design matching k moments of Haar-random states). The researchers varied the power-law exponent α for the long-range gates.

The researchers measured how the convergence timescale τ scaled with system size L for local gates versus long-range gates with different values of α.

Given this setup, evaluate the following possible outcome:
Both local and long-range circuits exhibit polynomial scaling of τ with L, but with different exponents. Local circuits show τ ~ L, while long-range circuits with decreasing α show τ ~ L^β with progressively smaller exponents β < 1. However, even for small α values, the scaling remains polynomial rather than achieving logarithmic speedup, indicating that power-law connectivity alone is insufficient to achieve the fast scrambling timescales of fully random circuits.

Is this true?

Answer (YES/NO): NO